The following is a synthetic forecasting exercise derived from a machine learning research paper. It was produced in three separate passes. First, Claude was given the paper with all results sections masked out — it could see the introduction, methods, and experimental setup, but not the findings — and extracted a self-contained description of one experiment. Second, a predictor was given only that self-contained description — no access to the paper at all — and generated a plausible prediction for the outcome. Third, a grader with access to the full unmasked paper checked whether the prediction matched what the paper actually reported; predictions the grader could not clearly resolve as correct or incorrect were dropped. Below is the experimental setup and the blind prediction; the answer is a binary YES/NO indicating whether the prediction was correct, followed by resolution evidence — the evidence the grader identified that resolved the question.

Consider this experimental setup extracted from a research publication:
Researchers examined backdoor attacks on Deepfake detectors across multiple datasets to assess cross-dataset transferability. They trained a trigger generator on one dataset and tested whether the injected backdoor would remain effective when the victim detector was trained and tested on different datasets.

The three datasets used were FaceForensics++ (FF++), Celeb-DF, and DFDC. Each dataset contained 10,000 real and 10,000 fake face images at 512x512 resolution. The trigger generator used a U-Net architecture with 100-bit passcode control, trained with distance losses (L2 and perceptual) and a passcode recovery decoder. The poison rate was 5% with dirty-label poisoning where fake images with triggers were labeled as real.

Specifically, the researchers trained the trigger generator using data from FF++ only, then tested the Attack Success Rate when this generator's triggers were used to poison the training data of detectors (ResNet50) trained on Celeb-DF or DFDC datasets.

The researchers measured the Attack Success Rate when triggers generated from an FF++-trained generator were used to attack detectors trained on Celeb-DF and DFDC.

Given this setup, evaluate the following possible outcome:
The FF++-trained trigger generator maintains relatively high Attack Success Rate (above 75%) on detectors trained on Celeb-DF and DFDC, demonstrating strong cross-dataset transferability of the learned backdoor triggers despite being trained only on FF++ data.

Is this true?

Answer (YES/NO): YES